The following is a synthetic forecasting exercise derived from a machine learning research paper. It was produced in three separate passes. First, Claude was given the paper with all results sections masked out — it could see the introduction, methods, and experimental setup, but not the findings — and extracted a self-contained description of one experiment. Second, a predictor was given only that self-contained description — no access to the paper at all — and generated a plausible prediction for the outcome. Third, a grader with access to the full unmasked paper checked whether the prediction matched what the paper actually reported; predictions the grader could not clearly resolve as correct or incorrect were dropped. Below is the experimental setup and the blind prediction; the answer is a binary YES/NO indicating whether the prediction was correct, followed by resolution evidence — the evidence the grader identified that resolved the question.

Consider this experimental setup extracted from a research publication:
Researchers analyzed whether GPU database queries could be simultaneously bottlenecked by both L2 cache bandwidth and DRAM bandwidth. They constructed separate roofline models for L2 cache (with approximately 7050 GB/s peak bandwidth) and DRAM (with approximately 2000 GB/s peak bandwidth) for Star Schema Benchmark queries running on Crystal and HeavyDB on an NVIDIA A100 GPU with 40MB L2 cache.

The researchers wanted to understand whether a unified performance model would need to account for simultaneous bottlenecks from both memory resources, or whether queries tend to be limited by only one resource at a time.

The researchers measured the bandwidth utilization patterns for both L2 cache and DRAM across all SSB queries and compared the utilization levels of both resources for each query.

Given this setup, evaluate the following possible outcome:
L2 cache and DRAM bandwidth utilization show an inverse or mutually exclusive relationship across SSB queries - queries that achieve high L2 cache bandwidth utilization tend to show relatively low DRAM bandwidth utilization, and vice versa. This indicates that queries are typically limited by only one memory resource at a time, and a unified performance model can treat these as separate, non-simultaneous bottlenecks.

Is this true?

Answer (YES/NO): YES